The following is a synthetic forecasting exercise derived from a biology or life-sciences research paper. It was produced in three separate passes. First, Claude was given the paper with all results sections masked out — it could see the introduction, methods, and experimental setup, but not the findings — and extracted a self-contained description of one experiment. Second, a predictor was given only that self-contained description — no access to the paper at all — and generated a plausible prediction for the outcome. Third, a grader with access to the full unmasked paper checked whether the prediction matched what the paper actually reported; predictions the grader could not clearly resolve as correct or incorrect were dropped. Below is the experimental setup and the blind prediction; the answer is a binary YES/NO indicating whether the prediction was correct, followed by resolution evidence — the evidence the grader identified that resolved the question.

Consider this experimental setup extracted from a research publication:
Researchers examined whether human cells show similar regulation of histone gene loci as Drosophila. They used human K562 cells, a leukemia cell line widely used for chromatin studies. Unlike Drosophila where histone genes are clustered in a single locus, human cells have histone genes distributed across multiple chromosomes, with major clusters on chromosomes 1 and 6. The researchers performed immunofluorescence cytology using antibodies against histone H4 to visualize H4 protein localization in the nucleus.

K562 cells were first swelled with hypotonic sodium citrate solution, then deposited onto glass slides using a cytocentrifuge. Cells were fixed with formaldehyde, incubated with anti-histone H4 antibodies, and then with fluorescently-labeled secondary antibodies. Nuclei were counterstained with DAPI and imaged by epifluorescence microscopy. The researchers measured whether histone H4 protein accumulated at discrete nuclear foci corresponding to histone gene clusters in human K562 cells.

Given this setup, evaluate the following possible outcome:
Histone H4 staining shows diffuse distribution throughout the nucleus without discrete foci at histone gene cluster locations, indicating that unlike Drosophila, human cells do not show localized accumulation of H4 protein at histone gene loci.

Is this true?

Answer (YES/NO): NO